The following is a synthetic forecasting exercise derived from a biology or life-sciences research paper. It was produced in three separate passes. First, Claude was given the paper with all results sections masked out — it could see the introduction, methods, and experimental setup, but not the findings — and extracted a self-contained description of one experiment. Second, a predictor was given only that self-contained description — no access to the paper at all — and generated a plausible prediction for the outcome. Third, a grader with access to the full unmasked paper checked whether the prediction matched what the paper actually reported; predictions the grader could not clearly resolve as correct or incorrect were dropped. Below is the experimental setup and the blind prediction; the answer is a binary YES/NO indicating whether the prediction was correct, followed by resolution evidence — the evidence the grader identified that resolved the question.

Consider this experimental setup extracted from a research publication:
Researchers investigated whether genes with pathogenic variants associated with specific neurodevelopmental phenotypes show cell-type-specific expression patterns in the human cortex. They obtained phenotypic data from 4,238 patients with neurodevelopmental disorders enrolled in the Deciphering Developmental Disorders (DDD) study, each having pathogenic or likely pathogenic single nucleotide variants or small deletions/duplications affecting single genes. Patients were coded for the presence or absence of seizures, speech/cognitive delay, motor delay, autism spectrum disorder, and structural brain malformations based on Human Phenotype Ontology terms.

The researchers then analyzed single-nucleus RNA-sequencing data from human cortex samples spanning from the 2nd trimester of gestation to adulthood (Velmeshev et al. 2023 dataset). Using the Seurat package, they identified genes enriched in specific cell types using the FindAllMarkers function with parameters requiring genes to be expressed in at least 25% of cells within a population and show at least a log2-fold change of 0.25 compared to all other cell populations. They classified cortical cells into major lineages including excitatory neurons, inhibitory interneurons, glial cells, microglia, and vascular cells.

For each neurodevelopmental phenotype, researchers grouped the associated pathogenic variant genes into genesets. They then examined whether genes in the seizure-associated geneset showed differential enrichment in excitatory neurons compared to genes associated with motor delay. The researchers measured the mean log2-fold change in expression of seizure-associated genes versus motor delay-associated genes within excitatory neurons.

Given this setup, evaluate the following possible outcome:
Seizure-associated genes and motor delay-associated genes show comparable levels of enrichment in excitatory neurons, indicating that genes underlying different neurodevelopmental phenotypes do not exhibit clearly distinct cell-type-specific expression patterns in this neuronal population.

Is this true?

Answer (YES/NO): NO